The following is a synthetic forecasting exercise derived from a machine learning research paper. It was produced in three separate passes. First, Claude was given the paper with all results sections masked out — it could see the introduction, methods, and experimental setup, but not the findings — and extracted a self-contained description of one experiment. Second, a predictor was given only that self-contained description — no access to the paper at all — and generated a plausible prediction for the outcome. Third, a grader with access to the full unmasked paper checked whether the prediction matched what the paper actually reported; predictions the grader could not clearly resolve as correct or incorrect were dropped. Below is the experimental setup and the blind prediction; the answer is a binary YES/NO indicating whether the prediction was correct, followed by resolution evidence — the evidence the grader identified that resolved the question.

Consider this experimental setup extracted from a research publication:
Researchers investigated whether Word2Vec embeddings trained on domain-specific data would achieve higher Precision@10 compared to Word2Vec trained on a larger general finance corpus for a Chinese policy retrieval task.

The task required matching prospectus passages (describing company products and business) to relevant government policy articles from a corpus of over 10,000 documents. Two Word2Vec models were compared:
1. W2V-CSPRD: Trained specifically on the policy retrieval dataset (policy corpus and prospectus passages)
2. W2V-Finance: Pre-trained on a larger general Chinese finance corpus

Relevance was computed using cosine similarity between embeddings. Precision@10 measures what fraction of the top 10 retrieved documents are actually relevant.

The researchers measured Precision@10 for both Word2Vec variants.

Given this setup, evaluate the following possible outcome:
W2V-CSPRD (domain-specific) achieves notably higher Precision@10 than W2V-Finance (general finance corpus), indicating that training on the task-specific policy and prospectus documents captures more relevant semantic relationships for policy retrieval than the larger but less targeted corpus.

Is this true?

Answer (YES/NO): YES